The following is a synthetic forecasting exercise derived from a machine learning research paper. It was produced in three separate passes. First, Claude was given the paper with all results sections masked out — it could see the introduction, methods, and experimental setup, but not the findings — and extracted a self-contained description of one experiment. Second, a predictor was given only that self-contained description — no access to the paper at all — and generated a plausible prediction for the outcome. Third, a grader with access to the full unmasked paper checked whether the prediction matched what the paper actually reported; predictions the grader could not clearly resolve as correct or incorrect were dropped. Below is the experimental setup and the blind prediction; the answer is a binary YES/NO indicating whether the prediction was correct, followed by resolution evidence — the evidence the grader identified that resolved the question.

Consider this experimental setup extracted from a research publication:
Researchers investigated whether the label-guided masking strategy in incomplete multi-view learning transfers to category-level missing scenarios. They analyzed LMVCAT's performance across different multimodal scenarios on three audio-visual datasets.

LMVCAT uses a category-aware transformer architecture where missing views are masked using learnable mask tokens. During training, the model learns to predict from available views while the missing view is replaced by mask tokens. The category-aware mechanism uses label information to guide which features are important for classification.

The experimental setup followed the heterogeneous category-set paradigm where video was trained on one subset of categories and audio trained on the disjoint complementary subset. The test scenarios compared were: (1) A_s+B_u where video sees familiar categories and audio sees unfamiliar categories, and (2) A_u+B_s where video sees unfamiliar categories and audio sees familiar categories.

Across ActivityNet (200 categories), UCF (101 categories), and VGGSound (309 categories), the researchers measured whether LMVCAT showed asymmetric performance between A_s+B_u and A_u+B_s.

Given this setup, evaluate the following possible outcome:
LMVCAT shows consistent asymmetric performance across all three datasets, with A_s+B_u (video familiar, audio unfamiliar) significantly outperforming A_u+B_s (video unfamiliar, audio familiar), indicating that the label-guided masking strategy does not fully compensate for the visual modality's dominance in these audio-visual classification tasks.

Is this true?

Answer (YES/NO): NO